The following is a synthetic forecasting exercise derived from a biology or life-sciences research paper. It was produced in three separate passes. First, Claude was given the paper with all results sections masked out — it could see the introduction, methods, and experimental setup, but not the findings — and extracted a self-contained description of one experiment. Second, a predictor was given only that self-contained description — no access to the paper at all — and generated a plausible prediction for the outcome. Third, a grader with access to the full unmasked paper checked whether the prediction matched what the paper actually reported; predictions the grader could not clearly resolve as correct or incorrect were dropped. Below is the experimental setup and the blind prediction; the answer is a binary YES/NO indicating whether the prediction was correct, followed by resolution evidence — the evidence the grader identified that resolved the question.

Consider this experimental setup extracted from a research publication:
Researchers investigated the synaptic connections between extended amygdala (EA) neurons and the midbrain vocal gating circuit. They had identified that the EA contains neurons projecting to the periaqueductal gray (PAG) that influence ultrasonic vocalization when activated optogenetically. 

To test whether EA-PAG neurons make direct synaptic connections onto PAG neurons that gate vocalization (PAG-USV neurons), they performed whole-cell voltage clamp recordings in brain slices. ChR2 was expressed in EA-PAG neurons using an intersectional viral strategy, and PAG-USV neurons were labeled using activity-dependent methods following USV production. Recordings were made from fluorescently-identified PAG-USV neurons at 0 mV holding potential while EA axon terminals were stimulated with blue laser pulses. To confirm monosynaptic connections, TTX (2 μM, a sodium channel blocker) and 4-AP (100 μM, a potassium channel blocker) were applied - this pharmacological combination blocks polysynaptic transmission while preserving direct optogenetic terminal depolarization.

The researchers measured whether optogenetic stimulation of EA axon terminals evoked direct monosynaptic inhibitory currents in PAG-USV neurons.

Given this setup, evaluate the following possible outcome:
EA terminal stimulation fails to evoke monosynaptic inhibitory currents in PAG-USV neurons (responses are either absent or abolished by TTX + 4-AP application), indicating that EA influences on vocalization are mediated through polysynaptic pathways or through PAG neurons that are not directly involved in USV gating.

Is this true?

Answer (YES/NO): NO